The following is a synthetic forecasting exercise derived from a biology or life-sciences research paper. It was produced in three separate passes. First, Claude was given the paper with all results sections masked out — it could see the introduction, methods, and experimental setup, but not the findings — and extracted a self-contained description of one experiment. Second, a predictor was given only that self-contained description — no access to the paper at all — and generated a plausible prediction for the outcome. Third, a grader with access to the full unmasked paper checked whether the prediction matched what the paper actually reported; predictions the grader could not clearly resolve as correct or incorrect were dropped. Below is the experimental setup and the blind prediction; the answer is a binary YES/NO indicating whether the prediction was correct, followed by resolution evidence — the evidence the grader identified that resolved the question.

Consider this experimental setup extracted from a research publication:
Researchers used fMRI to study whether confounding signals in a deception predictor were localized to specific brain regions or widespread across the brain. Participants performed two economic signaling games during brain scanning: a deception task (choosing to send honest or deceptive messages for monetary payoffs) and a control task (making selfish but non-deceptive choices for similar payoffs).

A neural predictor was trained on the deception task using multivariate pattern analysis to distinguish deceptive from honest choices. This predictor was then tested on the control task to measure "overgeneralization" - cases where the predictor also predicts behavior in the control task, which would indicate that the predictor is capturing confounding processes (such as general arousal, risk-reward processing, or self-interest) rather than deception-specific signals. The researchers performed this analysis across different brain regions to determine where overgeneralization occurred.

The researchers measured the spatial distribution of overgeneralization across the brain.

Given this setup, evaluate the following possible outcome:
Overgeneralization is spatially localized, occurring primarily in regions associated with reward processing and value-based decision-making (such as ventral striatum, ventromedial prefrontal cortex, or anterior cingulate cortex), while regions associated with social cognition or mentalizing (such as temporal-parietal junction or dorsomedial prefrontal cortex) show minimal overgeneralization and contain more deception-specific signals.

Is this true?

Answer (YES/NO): NO